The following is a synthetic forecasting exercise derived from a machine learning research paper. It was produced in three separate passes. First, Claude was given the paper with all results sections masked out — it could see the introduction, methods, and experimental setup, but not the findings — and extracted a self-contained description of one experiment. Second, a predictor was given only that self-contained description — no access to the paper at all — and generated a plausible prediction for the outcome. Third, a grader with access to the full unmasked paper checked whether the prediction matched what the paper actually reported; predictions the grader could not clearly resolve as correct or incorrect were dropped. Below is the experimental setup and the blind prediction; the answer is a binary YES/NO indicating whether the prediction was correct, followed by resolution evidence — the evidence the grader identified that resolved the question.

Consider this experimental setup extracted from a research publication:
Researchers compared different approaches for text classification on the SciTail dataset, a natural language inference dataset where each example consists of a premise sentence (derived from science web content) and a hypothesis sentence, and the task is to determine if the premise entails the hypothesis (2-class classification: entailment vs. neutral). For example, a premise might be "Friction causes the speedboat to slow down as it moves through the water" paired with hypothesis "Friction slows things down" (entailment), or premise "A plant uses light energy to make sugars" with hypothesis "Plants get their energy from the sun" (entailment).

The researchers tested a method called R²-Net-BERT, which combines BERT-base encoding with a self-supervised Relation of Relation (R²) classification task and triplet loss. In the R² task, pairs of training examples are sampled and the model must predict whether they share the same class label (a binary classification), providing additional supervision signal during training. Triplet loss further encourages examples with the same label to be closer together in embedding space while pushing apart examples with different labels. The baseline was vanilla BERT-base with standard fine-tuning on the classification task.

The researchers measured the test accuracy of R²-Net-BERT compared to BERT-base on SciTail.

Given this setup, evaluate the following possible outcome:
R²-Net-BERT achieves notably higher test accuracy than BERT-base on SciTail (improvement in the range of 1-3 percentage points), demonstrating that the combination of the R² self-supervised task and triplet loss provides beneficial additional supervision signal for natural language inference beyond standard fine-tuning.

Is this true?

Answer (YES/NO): NO